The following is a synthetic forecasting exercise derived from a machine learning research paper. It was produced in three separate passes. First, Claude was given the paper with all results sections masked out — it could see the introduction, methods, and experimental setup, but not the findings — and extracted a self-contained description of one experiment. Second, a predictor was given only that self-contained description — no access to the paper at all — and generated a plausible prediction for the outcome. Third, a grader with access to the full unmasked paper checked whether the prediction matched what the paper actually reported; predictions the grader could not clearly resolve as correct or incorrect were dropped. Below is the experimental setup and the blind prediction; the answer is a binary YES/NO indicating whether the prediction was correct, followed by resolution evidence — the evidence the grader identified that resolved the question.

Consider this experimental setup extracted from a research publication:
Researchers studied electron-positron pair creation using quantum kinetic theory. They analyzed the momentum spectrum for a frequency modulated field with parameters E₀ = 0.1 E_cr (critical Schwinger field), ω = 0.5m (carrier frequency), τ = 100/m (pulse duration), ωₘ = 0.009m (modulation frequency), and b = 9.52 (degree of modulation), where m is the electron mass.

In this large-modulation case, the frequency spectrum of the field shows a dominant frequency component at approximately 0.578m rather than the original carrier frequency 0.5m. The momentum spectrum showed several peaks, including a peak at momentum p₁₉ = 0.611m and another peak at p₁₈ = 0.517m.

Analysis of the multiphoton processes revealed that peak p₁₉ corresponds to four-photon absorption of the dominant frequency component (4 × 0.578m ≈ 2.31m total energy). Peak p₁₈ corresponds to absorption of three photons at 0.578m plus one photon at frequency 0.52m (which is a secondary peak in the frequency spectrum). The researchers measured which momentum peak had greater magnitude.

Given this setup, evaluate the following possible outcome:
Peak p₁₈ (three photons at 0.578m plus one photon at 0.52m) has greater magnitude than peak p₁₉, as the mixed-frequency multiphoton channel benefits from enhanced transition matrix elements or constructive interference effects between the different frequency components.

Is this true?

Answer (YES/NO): YES